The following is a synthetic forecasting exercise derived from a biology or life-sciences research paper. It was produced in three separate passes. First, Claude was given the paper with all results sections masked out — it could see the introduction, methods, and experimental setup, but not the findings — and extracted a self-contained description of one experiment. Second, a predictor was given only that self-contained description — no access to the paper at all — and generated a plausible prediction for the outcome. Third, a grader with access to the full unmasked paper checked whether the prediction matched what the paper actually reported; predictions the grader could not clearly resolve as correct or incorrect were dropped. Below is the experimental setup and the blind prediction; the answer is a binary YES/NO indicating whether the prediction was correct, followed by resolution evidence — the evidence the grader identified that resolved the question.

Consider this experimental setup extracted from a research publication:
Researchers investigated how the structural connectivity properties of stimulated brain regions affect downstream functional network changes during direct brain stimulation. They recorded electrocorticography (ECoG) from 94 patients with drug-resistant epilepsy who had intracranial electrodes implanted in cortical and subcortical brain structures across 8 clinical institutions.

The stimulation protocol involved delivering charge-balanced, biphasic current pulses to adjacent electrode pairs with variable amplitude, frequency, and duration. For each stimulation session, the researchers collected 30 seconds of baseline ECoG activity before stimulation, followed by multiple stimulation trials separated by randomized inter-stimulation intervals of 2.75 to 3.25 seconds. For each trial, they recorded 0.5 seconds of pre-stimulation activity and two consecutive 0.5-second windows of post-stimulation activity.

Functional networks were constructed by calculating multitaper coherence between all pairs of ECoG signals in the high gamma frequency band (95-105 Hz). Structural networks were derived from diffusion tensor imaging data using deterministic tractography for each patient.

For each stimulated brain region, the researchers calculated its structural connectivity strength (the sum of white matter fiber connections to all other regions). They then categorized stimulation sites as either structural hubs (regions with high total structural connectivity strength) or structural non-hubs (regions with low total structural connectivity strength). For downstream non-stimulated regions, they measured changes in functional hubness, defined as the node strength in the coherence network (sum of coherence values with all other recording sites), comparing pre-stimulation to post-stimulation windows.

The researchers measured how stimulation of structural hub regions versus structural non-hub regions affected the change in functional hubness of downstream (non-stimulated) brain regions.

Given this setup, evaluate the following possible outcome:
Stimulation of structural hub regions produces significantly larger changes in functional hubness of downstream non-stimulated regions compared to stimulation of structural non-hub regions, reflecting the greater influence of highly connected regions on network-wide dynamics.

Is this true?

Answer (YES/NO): NO